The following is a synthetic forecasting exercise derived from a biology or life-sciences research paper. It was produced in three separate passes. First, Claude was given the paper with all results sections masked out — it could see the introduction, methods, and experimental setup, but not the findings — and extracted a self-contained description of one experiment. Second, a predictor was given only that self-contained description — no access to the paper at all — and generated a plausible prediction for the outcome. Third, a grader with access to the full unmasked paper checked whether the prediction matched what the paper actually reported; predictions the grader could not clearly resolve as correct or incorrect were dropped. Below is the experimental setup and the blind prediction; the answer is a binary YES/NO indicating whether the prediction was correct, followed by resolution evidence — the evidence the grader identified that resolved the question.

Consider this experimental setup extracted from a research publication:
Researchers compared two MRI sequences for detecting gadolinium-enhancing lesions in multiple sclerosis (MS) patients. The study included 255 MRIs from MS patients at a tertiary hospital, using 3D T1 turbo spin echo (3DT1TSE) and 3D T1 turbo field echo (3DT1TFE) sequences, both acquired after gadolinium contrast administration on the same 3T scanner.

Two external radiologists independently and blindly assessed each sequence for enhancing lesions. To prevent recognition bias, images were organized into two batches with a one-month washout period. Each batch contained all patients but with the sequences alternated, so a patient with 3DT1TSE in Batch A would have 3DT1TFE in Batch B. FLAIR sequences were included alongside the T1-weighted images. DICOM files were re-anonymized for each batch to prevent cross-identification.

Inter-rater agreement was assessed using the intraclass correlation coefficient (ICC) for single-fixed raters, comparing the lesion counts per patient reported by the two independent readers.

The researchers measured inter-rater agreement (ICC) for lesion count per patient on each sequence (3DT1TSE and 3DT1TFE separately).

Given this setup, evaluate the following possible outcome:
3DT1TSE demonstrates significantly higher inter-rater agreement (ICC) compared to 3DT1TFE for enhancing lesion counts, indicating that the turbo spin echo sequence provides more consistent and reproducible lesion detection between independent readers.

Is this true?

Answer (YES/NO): YES